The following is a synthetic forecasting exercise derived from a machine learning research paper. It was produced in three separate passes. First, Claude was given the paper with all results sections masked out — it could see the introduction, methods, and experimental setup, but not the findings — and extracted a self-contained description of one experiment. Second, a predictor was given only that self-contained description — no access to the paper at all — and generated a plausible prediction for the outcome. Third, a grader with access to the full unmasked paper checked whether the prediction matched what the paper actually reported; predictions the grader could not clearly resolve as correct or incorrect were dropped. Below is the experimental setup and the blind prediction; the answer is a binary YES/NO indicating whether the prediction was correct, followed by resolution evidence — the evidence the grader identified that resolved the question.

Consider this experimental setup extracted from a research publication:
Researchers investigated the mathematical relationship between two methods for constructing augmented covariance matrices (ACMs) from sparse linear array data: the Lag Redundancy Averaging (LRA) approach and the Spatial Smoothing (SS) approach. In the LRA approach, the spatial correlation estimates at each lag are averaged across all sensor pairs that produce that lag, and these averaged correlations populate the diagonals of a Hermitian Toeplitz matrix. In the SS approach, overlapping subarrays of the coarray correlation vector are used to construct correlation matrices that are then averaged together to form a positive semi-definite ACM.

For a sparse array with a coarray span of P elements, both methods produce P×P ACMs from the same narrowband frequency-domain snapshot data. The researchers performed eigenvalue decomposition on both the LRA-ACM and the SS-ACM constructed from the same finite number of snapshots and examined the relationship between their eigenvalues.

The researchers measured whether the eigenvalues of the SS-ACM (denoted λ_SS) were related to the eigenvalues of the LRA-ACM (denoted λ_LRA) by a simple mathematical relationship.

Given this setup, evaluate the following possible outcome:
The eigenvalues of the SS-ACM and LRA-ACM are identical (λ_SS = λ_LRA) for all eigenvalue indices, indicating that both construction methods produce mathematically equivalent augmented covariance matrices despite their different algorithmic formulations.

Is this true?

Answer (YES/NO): NO